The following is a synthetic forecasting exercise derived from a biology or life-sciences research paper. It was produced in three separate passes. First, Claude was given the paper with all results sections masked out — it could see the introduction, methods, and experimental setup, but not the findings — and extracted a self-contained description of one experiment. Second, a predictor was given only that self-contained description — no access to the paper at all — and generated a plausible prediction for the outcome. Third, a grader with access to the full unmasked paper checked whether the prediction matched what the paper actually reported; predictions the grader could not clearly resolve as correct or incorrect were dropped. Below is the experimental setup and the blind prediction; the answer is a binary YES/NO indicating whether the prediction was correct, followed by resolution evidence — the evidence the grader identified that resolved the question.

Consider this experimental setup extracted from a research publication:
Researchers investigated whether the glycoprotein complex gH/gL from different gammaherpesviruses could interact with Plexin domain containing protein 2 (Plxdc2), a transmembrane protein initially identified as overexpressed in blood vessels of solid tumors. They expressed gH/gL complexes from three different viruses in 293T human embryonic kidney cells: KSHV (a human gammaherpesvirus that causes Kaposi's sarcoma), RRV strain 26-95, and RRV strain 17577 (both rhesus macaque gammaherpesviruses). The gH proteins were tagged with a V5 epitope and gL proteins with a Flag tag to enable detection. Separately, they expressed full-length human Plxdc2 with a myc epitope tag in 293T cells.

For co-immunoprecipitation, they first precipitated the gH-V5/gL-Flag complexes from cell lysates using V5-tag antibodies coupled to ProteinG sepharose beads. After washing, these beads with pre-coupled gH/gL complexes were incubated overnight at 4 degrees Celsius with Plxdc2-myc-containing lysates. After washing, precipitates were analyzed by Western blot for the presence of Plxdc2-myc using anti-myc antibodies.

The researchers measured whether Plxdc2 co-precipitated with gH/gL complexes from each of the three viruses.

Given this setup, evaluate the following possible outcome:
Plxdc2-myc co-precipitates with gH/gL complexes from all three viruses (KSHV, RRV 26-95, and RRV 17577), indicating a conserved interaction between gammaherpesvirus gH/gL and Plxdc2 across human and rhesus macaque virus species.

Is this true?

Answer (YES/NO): NO